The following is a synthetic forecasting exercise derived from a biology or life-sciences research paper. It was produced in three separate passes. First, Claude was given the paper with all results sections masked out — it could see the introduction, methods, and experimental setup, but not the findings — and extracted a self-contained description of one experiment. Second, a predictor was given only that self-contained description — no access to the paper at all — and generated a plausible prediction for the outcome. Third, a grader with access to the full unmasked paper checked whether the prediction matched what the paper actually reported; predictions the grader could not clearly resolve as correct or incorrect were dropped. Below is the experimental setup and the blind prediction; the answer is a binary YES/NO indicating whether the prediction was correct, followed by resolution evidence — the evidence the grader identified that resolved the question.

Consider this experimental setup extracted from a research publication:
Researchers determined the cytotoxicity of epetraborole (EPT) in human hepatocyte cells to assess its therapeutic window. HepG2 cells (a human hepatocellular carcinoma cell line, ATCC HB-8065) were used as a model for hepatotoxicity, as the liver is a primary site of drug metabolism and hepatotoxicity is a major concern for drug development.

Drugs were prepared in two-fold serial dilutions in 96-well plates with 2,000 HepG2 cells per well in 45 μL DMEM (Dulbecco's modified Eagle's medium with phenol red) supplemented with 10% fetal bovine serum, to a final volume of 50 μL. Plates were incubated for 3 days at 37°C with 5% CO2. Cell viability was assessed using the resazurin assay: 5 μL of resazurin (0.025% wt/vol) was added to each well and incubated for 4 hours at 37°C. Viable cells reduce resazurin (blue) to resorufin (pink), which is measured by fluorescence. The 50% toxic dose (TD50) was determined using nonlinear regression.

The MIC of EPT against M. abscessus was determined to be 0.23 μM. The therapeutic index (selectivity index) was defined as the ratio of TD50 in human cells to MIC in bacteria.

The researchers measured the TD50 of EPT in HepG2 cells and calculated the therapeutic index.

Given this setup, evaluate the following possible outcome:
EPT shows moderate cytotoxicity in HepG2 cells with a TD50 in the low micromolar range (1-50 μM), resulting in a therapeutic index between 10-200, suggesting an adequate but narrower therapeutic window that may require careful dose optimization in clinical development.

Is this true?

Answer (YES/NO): NO